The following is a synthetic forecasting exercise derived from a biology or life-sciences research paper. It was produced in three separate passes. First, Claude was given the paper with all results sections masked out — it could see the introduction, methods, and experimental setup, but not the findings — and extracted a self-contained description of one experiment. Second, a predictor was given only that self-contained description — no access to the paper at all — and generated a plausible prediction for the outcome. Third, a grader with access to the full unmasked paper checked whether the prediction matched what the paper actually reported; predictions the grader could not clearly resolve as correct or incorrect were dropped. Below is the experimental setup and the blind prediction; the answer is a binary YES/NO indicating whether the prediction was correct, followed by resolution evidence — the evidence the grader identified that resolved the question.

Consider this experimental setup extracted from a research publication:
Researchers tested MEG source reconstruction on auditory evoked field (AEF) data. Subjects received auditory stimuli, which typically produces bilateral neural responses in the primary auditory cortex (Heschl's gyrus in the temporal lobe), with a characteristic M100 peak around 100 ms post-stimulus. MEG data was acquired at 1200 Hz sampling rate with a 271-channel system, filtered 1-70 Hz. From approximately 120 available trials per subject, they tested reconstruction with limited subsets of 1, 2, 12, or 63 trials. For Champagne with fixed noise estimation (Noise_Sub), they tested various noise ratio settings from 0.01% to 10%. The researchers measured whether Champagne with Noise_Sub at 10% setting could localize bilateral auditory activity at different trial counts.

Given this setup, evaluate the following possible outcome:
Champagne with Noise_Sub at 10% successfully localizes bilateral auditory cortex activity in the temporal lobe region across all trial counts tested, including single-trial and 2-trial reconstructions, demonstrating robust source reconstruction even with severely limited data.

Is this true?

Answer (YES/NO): NO